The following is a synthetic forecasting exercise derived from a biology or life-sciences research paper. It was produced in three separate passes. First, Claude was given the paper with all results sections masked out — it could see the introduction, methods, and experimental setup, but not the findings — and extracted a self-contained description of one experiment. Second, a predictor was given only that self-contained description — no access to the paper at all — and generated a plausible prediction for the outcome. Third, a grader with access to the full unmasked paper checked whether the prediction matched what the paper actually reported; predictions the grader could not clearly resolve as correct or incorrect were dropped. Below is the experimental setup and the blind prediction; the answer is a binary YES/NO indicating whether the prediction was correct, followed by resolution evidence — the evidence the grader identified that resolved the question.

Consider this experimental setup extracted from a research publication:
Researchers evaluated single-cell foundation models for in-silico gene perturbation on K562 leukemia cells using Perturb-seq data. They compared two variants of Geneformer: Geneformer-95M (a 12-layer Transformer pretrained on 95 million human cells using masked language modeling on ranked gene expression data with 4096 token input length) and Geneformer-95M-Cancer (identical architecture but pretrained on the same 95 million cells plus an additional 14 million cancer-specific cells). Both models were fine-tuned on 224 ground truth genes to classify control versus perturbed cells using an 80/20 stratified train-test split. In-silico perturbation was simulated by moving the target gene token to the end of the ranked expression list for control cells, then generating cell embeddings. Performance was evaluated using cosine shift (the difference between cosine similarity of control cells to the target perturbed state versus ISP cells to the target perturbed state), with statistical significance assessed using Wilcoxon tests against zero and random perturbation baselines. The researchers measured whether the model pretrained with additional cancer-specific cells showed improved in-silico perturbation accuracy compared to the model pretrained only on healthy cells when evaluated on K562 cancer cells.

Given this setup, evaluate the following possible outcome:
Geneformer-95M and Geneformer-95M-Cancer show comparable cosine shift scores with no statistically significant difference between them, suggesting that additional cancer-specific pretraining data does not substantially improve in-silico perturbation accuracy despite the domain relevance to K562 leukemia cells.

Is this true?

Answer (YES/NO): NO